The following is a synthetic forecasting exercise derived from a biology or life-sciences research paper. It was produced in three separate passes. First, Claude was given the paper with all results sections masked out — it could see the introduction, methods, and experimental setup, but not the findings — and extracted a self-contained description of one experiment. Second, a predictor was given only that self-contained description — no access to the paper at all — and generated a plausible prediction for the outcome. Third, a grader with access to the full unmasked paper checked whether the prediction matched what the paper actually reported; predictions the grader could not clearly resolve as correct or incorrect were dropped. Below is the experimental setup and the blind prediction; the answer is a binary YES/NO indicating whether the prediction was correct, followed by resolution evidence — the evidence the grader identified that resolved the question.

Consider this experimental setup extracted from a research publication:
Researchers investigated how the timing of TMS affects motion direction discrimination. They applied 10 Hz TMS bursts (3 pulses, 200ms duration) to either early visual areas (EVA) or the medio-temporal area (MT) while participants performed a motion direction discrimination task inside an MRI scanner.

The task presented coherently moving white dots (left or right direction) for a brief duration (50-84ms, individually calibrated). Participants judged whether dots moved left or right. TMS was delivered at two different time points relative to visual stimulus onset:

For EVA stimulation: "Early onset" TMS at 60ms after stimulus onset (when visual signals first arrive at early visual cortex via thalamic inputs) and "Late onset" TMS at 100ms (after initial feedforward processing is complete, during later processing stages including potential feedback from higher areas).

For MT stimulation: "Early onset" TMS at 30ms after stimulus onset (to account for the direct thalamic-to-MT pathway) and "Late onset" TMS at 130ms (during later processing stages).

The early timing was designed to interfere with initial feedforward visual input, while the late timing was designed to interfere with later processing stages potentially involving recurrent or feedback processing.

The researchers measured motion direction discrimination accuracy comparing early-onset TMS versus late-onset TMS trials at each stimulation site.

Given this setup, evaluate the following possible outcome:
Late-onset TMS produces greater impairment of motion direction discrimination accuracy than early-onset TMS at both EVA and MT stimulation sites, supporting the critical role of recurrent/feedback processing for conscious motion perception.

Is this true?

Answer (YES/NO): NO